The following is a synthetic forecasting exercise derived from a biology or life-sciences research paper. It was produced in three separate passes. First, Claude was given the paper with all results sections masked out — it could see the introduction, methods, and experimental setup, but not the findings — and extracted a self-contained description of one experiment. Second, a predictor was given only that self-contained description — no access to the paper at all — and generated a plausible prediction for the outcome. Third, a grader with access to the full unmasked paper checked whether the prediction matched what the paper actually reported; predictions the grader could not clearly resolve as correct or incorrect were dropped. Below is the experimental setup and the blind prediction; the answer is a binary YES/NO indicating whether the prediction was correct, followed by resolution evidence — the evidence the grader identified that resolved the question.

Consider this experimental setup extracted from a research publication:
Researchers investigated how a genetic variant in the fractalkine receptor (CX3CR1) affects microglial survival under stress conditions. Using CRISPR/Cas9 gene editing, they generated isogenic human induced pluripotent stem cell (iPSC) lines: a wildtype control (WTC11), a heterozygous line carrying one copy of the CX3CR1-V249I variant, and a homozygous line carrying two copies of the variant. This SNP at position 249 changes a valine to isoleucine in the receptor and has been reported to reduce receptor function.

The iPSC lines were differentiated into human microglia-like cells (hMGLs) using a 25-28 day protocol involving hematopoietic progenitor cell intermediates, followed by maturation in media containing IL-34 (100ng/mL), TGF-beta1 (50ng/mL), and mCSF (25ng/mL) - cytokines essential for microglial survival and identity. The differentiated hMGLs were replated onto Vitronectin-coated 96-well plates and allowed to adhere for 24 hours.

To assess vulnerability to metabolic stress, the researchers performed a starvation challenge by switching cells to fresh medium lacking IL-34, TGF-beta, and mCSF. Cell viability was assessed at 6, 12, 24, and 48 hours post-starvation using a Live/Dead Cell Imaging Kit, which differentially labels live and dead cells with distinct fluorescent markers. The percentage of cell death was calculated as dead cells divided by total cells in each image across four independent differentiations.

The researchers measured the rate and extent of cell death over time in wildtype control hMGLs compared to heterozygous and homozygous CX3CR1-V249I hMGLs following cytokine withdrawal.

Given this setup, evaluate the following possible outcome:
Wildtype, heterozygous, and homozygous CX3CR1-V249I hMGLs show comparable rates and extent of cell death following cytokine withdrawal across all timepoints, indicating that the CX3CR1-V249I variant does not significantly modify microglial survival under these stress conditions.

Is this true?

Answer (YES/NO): NO